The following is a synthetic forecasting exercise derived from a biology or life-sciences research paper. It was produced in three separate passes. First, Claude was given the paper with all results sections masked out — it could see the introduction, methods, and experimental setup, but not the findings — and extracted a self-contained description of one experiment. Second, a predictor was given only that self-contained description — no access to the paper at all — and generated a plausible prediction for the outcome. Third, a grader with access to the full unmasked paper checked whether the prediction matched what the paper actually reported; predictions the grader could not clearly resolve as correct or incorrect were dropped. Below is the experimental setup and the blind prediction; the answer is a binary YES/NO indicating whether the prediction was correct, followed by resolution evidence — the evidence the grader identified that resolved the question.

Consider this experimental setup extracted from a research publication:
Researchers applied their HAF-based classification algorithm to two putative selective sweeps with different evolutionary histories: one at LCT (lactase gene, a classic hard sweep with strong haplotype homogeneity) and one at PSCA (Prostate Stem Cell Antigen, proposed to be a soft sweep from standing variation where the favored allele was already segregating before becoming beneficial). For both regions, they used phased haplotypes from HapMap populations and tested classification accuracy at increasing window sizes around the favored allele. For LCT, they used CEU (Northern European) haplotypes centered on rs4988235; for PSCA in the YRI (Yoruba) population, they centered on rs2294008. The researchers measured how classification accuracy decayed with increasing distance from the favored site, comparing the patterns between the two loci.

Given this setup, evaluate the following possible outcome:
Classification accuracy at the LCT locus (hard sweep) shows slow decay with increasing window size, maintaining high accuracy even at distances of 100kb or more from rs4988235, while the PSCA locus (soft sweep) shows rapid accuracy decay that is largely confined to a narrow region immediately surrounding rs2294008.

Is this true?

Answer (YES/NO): NO